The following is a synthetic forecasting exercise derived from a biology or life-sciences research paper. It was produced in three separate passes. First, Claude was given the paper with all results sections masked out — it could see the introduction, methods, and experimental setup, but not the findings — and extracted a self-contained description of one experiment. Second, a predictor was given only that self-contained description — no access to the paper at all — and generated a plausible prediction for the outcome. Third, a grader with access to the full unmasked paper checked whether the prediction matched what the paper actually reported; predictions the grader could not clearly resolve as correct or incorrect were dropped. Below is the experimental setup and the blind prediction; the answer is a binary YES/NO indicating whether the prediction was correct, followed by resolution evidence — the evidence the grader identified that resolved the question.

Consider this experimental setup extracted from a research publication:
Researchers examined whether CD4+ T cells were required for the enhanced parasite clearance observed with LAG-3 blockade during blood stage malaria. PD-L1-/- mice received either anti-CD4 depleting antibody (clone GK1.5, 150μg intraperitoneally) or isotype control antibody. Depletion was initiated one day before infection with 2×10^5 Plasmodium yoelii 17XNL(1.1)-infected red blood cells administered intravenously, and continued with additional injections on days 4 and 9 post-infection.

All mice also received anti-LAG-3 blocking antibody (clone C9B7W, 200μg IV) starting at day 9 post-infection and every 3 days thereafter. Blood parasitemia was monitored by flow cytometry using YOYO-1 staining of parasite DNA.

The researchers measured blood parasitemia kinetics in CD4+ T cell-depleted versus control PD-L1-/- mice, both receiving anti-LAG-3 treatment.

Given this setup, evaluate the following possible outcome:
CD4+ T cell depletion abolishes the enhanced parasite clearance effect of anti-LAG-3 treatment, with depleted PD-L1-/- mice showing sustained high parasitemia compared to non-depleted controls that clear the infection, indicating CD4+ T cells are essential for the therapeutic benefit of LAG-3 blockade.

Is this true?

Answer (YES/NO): YES